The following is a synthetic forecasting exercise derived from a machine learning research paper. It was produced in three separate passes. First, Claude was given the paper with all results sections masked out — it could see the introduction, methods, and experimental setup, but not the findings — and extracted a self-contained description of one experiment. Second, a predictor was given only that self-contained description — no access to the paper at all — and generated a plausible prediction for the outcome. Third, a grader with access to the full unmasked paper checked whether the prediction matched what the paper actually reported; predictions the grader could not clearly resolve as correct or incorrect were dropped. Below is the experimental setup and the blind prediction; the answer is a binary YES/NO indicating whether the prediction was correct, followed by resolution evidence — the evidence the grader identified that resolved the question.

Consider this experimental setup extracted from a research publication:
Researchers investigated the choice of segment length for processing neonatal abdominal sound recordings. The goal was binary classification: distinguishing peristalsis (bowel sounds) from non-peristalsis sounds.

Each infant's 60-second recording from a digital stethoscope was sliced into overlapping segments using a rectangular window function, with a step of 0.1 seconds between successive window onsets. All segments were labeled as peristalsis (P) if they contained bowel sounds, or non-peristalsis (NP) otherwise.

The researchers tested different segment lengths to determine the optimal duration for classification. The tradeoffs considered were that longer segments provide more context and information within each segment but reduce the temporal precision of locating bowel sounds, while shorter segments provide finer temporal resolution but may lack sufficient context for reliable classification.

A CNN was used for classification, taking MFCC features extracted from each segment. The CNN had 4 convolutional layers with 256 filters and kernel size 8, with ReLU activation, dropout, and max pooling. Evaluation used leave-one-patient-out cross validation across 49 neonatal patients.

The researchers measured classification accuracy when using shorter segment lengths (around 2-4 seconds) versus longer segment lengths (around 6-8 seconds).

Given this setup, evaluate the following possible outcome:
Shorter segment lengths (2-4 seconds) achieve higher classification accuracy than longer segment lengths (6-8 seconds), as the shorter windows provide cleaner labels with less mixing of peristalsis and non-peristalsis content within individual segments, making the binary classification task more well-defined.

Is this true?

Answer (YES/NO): NO